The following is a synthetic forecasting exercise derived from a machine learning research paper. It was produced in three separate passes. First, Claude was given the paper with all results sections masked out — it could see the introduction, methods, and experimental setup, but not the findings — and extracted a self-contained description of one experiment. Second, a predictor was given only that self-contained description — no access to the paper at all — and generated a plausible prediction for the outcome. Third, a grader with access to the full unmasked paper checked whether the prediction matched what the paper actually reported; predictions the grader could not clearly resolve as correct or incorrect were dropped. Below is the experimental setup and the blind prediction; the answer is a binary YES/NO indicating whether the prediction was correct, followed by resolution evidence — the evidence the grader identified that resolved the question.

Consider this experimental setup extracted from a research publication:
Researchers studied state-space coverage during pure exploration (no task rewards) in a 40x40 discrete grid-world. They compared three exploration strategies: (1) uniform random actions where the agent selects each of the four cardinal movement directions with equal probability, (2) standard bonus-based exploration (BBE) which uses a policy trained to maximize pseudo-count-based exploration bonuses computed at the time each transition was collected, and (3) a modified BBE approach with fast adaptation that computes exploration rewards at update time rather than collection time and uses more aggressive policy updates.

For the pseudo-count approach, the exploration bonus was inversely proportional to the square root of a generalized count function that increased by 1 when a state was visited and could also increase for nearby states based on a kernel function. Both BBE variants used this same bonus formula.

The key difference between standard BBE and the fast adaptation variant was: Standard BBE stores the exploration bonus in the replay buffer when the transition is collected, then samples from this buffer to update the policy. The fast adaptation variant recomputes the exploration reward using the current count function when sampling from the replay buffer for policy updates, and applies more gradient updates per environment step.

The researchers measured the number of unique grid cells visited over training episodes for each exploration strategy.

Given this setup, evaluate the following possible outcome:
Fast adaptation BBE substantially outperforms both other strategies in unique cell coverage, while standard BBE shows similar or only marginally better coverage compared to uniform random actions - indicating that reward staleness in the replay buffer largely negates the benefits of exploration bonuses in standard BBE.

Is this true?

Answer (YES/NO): NO